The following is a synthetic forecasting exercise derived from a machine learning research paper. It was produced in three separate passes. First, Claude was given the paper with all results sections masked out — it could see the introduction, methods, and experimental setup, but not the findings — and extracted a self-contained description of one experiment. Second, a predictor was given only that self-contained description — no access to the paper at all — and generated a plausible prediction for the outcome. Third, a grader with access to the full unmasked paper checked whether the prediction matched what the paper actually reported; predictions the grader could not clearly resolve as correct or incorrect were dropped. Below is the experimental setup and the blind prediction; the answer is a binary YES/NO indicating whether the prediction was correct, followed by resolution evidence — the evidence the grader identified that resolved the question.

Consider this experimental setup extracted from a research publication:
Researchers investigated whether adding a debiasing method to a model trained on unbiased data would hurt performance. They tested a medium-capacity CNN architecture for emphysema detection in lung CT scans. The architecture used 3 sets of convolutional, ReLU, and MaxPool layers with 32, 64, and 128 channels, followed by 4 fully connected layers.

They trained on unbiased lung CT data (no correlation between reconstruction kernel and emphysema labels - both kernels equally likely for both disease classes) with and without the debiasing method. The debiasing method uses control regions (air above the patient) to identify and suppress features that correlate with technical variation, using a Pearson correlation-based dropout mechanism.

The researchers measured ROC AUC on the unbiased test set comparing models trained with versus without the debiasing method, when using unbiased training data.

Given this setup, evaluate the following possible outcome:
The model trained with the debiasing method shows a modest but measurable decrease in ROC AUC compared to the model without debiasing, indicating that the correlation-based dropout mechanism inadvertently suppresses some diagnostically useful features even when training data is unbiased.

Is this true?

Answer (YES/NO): YES